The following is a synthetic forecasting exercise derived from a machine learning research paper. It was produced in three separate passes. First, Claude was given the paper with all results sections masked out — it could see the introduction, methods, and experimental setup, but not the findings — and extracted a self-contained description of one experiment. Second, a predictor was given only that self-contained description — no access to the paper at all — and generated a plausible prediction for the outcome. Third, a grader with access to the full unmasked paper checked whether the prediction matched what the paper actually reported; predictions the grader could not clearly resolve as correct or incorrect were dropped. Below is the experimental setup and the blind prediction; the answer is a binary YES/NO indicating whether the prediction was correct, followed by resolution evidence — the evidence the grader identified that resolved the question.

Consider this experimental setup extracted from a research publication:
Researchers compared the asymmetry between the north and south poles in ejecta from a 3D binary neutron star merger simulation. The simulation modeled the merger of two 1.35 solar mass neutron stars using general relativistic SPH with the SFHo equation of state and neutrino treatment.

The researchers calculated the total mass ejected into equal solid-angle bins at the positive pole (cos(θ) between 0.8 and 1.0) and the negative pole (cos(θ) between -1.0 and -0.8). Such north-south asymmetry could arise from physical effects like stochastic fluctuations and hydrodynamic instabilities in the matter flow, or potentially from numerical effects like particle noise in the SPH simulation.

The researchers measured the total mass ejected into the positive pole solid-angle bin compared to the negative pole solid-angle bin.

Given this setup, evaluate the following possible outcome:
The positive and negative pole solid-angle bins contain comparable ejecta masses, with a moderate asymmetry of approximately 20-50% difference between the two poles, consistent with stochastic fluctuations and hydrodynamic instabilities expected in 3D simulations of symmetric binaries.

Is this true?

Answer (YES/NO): YES